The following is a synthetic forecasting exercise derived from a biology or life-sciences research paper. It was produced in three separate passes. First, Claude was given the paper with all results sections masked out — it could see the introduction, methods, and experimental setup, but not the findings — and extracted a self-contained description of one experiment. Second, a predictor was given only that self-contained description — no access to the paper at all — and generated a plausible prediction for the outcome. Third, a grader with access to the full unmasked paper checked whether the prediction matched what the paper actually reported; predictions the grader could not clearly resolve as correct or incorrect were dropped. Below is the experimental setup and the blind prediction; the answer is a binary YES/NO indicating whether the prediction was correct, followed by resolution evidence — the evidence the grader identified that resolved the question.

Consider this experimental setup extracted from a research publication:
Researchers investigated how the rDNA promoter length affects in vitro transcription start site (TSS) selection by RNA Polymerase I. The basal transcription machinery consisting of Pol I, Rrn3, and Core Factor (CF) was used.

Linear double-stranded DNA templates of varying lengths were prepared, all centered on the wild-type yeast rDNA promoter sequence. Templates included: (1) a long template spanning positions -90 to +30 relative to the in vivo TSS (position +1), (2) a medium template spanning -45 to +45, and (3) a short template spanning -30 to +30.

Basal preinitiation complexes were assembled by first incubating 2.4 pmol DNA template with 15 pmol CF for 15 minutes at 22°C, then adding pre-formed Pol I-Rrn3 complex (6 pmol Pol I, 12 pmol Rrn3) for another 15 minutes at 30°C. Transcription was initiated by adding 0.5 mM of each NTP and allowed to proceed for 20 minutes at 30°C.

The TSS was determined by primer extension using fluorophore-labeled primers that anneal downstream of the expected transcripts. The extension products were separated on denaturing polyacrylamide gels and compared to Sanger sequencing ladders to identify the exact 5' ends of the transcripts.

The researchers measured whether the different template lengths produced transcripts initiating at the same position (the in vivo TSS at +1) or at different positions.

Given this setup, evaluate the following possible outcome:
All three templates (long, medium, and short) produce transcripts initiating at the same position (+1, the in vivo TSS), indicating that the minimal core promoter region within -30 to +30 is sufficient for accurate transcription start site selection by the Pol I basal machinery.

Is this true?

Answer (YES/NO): YES